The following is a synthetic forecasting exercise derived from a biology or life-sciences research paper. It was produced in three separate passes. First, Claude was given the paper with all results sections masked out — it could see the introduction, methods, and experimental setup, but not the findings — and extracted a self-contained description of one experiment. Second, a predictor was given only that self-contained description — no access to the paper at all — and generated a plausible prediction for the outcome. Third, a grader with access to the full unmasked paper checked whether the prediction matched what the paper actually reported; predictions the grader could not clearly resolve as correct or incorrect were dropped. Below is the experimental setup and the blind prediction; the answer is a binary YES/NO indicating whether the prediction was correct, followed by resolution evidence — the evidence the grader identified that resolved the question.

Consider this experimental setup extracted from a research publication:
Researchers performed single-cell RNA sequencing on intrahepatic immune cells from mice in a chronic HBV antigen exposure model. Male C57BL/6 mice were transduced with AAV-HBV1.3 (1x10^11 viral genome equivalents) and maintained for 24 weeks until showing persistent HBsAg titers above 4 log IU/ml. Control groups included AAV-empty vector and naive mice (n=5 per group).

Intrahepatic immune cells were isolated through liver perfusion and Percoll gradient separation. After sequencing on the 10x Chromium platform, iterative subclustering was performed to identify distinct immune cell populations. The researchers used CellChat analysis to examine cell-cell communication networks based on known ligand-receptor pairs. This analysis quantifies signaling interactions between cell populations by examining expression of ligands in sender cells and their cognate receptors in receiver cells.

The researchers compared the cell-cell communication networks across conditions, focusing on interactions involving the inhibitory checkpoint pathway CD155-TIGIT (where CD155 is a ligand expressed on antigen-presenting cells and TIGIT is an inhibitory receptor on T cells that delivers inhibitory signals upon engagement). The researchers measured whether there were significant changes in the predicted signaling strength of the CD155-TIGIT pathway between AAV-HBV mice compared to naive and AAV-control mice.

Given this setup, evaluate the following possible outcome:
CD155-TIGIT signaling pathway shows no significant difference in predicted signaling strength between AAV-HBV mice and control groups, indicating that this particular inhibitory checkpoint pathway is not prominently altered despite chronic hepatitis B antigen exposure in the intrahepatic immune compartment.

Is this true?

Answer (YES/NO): NO